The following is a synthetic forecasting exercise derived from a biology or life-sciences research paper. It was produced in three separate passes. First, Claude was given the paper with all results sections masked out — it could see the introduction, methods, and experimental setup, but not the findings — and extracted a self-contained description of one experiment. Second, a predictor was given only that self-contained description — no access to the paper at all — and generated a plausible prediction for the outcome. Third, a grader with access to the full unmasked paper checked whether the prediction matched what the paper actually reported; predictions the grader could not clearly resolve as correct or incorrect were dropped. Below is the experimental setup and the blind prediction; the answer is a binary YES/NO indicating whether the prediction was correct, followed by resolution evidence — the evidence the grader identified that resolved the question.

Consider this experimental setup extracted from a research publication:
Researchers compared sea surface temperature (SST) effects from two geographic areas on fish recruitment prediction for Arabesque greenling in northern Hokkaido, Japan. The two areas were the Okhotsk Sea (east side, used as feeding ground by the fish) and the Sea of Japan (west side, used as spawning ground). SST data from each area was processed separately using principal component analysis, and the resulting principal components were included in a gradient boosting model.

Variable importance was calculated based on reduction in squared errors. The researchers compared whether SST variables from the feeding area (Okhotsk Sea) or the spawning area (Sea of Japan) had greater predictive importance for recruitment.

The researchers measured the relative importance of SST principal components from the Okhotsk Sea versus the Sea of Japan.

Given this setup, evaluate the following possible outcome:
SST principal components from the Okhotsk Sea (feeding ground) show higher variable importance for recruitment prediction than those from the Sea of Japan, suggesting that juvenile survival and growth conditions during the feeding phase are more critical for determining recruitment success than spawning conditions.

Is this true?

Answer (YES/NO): YES